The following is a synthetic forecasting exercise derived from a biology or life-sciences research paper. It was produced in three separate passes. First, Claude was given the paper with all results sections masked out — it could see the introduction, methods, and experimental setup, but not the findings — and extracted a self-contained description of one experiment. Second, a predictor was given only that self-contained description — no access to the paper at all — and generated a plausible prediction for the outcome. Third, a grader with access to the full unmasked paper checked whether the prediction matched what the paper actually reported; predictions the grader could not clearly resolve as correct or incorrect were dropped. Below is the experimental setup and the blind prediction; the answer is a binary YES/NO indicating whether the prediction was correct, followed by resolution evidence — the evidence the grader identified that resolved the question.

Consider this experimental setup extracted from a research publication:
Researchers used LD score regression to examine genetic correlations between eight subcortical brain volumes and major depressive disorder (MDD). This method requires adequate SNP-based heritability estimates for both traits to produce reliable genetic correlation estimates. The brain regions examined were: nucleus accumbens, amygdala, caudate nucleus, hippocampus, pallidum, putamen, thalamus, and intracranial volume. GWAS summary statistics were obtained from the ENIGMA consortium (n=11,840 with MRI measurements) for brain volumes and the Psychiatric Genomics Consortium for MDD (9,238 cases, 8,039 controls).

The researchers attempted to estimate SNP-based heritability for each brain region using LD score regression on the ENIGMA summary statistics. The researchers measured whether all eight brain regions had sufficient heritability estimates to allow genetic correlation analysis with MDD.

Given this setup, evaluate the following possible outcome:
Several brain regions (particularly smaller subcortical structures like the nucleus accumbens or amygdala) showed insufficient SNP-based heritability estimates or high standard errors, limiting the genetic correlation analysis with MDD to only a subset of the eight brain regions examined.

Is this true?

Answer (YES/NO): NO